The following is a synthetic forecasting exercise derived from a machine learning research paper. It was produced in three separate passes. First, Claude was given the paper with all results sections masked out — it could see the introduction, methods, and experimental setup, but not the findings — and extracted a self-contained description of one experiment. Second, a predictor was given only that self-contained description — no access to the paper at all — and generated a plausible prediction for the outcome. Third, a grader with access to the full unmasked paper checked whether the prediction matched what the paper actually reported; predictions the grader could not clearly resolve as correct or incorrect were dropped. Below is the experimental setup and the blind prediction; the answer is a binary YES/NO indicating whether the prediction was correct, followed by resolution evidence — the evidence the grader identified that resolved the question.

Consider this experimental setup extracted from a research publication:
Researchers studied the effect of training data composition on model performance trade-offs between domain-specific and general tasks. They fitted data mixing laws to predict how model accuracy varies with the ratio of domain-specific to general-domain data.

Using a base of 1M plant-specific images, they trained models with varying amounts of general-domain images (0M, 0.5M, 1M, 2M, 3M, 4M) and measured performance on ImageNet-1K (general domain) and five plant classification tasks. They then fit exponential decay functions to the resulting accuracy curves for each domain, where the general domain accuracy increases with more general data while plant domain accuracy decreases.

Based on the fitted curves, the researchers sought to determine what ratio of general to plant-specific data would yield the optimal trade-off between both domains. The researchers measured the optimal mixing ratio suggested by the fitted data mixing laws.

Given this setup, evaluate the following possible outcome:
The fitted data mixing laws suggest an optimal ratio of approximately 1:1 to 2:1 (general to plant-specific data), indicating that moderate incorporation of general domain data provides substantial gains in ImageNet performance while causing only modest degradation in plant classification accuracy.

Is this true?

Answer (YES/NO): NO